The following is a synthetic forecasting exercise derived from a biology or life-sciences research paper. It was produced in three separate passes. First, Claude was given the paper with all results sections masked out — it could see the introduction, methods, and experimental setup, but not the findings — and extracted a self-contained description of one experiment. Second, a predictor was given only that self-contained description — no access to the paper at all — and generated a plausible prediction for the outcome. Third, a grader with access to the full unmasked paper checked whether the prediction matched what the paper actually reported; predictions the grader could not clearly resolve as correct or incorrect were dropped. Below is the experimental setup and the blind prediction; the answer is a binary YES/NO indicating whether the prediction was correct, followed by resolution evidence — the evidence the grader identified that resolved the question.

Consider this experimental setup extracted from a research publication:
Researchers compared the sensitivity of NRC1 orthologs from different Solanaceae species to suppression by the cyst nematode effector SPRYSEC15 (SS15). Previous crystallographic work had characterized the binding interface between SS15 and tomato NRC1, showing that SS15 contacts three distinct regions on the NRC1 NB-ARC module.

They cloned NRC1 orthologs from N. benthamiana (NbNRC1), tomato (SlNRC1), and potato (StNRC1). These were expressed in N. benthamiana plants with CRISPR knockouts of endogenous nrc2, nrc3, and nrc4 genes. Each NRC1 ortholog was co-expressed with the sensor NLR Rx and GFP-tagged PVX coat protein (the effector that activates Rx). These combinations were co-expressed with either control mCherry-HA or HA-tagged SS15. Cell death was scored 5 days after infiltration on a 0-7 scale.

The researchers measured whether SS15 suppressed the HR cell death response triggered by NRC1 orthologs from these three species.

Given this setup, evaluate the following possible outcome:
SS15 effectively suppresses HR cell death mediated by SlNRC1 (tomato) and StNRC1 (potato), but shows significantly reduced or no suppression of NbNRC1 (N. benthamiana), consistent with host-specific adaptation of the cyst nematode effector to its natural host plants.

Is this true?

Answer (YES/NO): NO